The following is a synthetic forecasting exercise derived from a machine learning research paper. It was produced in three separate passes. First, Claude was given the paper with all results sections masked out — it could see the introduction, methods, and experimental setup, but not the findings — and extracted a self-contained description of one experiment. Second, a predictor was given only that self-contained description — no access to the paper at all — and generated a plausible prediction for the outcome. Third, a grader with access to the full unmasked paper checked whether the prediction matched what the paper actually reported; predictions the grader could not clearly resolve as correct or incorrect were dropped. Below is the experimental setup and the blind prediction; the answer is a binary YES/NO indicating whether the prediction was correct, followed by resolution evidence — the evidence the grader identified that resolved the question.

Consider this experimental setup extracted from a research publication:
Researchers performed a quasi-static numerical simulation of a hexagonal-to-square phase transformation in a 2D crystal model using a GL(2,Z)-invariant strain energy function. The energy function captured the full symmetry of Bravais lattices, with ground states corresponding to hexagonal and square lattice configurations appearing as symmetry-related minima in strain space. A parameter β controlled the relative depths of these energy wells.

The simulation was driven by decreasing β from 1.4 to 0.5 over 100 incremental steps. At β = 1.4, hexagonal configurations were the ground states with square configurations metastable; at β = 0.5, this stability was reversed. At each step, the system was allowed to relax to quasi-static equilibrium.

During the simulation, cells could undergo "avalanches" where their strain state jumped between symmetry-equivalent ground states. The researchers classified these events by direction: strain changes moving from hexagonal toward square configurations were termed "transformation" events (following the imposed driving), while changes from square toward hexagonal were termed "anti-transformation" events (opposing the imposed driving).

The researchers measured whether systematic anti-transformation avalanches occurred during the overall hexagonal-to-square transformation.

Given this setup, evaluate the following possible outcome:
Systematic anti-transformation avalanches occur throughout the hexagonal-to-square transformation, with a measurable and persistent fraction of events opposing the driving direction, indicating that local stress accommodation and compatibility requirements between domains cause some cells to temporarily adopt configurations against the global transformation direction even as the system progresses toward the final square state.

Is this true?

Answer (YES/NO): YES